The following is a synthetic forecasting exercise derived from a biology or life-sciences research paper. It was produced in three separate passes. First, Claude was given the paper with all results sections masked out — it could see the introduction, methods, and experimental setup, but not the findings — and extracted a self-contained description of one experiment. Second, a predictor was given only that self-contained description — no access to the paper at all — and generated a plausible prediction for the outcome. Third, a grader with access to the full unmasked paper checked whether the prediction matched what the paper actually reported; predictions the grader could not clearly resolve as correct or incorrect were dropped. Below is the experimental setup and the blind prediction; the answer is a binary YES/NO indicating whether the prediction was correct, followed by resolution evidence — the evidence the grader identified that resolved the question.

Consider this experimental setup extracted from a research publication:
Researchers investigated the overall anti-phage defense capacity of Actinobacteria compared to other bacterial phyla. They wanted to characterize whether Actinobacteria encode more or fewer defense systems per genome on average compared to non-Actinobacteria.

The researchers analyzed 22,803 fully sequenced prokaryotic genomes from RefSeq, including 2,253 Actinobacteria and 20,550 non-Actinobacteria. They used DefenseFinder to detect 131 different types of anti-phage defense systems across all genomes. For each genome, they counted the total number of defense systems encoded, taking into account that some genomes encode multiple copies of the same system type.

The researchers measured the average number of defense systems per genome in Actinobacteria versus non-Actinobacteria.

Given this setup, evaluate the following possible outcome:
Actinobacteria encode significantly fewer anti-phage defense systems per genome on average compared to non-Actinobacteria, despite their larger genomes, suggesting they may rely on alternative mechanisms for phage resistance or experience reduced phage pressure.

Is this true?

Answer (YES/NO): NO